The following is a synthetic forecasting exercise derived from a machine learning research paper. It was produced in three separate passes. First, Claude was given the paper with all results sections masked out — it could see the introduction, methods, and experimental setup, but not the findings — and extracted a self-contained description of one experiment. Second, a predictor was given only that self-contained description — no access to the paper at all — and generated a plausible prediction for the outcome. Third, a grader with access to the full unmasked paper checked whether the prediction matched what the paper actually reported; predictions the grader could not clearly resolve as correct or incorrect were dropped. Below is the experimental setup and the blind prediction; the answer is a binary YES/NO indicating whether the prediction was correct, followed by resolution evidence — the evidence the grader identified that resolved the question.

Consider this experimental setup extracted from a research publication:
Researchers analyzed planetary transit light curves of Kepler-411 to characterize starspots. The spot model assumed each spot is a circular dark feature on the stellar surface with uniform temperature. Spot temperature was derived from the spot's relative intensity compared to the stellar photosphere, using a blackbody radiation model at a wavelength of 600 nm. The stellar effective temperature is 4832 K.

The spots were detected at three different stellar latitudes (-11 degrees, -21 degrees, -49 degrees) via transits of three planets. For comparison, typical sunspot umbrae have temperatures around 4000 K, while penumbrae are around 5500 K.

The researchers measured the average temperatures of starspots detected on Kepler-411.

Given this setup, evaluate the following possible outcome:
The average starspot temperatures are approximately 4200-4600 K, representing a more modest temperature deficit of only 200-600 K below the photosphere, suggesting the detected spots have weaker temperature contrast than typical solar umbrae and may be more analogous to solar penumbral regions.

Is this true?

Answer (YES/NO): NO